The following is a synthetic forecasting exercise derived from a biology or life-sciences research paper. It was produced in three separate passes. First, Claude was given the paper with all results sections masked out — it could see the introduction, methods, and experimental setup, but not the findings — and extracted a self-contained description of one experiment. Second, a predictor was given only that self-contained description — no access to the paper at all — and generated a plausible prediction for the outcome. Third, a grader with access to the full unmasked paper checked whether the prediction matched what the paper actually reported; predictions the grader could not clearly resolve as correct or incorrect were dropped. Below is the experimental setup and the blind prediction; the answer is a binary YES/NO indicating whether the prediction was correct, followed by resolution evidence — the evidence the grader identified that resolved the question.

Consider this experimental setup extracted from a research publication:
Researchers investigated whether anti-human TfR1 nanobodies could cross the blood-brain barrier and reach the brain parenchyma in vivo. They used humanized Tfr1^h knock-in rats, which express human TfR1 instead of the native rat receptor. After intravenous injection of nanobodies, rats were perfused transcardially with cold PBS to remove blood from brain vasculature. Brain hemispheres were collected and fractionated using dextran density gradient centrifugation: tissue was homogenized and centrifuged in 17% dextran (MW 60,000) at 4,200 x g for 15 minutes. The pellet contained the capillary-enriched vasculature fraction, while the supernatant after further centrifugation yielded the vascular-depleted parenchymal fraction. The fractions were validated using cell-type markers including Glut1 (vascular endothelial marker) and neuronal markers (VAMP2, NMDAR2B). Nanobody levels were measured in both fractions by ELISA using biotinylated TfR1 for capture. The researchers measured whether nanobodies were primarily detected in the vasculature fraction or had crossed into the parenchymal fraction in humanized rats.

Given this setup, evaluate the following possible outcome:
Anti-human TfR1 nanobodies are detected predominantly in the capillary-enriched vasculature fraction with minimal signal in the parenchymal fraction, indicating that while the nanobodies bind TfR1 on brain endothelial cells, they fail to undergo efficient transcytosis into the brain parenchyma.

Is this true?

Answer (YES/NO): NO